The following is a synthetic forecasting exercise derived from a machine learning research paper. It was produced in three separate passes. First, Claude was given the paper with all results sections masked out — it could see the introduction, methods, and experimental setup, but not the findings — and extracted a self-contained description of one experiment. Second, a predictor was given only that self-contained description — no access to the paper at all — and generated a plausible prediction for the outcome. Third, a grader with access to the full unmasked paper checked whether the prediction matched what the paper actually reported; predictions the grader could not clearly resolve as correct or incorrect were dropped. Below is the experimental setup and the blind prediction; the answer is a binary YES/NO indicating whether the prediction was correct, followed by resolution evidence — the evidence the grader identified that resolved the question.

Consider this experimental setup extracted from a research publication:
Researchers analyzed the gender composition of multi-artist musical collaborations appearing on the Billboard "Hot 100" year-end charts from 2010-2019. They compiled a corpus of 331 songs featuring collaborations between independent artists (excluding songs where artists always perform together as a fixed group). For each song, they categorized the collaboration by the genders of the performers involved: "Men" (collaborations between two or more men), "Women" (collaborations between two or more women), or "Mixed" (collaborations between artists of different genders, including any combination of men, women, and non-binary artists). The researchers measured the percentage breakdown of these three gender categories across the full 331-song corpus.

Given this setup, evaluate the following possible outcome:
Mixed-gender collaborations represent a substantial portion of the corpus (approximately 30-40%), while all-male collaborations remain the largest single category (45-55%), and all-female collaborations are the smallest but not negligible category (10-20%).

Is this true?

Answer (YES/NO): NO